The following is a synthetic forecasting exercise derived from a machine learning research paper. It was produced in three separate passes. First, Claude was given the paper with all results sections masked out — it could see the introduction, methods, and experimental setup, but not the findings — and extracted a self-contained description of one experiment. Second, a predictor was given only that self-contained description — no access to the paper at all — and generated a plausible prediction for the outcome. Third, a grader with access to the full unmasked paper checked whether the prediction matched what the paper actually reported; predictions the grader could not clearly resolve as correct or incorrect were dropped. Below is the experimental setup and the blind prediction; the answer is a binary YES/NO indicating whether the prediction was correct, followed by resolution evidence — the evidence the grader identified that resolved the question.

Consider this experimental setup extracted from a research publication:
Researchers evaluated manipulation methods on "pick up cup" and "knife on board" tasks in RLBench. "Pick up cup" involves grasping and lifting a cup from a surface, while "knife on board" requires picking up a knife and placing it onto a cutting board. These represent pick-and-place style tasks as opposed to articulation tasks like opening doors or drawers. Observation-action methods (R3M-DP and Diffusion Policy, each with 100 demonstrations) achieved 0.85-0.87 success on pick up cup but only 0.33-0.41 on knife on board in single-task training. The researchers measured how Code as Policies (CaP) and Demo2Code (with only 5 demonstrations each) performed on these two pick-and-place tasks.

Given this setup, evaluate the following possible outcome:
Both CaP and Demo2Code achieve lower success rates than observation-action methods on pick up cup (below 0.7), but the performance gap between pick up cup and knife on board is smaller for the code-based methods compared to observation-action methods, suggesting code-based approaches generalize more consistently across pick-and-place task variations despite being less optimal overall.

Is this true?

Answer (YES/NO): NO